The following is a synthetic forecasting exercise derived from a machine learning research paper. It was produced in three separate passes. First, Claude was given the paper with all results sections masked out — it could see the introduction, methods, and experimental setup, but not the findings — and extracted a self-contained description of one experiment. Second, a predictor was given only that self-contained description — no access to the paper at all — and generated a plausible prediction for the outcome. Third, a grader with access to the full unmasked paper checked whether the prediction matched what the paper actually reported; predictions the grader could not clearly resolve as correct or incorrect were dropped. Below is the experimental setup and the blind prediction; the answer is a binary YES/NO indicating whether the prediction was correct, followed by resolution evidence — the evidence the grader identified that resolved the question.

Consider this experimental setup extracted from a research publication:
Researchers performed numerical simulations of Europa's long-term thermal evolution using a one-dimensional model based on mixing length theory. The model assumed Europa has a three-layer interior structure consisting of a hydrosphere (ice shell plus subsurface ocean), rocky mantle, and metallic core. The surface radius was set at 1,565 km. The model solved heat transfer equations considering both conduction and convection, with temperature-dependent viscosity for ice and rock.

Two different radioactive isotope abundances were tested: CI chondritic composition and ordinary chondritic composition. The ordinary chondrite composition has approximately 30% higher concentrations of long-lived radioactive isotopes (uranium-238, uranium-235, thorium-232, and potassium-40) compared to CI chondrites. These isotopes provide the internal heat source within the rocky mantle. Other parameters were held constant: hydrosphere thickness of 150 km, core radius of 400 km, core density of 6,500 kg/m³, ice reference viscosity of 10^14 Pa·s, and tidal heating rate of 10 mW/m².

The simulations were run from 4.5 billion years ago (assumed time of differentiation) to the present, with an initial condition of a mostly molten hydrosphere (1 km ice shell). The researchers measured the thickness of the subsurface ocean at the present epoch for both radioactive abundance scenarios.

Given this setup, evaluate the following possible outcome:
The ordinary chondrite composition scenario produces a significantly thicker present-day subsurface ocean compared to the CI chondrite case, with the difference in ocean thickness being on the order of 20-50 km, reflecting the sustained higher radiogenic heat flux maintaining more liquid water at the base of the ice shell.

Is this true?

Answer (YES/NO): NO